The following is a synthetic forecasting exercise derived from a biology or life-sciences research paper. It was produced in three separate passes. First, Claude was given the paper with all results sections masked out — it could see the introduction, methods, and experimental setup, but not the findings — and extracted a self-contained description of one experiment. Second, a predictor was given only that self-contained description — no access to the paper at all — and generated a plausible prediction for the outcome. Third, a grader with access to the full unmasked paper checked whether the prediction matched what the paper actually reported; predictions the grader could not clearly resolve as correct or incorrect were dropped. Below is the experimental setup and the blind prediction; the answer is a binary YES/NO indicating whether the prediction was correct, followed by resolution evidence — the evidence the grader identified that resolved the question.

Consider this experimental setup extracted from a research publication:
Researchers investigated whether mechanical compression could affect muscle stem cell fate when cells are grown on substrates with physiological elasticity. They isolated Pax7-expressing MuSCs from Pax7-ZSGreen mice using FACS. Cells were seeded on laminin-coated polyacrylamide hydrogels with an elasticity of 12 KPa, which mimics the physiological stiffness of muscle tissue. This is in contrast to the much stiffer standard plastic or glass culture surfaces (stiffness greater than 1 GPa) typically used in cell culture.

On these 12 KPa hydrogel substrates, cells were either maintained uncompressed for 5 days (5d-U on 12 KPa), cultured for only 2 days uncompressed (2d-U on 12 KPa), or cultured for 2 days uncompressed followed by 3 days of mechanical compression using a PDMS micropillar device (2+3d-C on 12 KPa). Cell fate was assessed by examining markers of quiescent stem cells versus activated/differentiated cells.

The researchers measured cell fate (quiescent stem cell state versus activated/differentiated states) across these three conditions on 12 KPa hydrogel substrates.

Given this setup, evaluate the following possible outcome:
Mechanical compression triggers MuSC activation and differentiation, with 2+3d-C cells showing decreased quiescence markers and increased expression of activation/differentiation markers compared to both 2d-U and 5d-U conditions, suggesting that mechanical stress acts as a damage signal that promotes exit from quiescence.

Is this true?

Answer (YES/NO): NO